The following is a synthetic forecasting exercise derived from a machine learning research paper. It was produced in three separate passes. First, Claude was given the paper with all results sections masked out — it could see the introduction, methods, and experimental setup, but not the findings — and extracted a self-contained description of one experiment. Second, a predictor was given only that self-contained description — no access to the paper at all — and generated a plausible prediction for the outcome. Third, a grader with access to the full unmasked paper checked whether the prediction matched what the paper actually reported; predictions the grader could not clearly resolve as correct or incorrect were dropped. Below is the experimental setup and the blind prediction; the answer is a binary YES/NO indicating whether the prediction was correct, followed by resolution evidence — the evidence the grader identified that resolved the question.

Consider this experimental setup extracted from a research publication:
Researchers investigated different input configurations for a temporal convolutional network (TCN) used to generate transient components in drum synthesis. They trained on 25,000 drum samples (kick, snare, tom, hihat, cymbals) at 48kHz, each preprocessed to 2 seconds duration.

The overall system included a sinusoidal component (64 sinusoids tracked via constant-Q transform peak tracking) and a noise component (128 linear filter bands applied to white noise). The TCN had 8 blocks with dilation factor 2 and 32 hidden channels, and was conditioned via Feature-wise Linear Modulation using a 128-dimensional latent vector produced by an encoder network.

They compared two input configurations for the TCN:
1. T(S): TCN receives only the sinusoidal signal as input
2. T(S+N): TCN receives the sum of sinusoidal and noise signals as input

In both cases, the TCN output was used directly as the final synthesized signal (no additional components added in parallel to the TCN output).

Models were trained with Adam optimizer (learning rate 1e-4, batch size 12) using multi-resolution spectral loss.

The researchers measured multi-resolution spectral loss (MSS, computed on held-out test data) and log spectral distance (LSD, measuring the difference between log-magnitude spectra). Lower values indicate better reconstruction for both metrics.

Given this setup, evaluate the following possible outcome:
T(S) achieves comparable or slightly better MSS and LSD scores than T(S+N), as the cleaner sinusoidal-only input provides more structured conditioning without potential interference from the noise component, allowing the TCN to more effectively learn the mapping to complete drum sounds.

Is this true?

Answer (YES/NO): NO